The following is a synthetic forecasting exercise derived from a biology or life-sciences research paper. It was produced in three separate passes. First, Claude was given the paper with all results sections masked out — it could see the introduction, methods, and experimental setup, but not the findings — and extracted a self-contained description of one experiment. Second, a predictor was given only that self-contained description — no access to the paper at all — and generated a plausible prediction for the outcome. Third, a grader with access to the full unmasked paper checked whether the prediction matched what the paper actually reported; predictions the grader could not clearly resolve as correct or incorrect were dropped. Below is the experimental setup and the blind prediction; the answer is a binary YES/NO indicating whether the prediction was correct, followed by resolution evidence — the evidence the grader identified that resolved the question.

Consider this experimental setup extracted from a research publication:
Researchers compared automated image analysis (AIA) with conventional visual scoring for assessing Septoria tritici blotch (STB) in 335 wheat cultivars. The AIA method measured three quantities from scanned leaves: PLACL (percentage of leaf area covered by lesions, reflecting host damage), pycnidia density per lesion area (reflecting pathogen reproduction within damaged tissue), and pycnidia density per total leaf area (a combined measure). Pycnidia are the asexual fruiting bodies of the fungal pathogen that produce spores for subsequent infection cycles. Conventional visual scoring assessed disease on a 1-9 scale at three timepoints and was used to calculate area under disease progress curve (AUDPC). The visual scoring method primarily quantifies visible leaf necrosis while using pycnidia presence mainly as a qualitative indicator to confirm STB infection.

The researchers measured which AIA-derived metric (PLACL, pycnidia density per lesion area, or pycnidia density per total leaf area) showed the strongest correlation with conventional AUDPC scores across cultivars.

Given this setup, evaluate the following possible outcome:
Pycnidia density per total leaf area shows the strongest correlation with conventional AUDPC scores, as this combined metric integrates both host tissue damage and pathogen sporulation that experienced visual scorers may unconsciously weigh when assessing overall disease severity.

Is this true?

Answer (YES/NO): YES